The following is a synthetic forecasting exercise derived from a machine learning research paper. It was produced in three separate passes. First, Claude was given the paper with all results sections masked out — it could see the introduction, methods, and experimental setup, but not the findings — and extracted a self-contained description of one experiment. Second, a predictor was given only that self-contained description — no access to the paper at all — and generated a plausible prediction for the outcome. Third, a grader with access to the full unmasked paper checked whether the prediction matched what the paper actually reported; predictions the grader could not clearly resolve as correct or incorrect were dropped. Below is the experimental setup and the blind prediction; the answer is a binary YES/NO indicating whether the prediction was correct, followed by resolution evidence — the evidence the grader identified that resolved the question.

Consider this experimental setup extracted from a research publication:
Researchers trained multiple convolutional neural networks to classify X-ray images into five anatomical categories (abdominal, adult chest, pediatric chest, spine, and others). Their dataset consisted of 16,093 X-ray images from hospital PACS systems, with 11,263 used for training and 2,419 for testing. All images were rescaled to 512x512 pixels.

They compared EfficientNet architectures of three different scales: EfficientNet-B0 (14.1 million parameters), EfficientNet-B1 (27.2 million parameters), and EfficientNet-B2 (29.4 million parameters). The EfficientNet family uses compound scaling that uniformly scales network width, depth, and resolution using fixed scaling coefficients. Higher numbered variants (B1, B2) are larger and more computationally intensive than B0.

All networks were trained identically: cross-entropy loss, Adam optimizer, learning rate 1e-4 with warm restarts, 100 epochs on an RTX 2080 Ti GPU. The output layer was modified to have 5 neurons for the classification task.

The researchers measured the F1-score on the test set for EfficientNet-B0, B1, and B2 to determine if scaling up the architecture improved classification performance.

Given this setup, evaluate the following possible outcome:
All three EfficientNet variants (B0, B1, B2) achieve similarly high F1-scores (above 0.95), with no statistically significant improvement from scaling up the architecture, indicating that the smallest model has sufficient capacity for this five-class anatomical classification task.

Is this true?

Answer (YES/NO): YES